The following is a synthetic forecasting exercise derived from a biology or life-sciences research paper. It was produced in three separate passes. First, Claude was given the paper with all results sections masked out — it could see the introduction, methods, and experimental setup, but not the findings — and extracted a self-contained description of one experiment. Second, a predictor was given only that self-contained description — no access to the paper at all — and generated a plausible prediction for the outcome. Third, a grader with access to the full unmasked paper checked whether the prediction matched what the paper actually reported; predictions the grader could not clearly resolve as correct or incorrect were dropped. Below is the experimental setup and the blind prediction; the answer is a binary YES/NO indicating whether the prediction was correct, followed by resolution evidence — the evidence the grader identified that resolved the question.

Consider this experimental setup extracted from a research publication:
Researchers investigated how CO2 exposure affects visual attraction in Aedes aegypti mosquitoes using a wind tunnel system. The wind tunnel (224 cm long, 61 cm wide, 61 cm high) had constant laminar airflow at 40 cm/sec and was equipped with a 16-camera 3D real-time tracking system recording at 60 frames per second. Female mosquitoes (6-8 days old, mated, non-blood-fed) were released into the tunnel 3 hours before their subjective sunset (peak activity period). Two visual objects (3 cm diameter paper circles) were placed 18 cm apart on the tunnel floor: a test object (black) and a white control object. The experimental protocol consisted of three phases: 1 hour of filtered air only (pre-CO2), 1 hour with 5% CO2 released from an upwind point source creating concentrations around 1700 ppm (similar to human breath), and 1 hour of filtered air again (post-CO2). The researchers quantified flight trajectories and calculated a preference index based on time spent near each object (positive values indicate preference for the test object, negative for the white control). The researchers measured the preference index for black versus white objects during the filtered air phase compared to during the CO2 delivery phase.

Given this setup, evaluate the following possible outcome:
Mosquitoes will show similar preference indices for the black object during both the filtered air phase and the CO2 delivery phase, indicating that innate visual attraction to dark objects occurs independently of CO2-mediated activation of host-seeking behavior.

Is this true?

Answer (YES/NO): NO